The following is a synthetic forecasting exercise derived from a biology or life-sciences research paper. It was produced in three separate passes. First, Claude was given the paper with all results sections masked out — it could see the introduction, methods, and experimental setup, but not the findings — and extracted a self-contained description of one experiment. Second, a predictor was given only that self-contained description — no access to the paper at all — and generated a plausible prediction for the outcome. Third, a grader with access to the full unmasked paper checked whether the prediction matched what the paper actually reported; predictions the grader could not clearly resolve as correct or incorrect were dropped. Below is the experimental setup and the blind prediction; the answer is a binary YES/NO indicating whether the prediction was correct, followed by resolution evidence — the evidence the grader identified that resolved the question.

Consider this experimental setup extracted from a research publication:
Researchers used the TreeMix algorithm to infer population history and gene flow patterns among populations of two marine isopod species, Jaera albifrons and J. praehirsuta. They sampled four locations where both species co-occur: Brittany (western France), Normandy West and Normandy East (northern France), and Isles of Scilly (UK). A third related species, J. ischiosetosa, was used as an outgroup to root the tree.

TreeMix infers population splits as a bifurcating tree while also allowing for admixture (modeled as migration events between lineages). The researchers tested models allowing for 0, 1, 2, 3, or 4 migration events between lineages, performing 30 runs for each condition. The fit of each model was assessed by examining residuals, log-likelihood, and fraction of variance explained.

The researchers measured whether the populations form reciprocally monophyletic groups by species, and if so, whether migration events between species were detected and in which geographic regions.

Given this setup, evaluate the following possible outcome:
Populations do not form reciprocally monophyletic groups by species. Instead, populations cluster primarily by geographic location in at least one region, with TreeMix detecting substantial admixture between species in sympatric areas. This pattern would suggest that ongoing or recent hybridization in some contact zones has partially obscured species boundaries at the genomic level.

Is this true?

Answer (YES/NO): NO